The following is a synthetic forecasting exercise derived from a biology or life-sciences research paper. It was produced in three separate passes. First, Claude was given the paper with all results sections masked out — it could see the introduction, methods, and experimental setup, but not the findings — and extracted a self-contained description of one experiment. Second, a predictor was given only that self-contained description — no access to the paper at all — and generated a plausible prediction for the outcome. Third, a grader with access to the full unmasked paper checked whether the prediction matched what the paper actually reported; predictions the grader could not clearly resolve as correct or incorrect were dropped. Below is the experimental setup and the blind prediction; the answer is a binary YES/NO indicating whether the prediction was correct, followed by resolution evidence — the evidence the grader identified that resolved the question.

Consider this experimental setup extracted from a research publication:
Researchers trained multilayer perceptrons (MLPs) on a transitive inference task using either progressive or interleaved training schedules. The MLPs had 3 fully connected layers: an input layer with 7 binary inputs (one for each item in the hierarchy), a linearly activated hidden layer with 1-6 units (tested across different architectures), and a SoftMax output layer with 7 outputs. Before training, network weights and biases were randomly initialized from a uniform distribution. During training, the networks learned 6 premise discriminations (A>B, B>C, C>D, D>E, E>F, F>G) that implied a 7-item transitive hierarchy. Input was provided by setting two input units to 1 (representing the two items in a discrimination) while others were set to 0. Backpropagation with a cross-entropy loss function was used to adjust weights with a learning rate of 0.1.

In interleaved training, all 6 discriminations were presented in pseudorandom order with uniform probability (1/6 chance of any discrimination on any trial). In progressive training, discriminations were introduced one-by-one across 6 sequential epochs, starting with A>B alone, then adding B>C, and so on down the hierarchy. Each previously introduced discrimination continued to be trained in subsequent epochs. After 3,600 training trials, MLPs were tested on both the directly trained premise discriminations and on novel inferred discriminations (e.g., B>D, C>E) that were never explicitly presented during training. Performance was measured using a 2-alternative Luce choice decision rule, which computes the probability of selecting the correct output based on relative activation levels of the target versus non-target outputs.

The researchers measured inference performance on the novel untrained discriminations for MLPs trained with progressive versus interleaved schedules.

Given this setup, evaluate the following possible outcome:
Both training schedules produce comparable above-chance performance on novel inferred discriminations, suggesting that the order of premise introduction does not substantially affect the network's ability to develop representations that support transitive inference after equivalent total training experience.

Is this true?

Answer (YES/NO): NO